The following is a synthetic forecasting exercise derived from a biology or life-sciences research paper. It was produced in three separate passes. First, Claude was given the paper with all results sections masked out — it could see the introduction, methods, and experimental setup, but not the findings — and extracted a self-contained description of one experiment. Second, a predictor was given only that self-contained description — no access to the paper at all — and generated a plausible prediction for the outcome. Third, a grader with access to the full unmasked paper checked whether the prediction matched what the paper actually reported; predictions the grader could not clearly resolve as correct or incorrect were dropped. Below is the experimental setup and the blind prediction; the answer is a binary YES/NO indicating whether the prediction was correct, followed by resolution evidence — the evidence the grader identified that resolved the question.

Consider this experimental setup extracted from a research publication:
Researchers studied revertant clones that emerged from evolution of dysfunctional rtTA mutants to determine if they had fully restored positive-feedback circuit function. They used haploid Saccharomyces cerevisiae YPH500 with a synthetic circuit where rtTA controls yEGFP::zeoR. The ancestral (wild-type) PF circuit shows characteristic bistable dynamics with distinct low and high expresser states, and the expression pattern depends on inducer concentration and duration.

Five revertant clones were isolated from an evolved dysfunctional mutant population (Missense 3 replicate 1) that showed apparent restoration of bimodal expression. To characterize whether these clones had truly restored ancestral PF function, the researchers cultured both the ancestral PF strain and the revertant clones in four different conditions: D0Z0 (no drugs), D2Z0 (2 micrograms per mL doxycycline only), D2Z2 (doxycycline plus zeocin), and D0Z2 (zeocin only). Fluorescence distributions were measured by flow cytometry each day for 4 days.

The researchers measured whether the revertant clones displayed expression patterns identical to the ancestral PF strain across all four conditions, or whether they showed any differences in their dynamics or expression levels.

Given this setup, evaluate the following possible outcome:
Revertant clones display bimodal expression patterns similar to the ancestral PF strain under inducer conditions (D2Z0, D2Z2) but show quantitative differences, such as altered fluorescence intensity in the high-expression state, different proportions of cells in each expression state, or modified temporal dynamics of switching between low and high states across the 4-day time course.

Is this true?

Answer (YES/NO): YES